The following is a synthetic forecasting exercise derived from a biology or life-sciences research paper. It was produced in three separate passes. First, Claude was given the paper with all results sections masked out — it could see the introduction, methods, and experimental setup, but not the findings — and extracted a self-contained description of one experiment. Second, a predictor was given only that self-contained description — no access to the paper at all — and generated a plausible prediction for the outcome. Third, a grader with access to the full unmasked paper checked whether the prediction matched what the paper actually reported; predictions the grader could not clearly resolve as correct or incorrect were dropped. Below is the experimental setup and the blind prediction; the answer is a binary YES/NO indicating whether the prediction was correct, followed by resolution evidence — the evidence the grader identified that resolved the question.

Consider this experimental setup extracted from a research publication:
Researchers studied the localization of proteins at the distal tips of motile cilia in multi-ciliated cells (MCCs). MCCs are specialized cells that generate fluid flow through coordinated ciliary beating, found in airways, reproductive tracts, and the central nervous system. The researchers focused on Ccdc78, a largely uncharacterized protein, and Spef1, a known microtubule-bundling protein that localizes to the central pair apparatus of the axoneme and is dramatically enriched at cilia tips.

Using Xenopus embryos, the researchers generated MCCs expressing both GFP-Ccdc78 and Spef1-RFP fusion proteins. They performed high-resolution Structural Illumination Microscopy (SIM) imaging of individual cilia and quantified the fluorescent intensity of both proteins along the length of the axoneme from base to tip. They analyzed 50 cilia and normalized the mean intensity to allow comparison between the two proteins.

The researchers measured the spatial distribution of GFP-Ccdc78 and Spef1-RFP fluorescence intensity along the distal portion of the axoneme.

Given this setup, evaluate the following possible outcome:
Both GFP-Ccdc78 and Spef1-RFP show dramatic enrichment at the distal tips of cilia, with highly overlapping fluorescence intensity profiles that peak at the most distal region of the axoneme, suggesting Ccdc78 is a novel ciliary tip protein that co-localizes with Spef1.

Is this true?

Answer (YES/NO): NO